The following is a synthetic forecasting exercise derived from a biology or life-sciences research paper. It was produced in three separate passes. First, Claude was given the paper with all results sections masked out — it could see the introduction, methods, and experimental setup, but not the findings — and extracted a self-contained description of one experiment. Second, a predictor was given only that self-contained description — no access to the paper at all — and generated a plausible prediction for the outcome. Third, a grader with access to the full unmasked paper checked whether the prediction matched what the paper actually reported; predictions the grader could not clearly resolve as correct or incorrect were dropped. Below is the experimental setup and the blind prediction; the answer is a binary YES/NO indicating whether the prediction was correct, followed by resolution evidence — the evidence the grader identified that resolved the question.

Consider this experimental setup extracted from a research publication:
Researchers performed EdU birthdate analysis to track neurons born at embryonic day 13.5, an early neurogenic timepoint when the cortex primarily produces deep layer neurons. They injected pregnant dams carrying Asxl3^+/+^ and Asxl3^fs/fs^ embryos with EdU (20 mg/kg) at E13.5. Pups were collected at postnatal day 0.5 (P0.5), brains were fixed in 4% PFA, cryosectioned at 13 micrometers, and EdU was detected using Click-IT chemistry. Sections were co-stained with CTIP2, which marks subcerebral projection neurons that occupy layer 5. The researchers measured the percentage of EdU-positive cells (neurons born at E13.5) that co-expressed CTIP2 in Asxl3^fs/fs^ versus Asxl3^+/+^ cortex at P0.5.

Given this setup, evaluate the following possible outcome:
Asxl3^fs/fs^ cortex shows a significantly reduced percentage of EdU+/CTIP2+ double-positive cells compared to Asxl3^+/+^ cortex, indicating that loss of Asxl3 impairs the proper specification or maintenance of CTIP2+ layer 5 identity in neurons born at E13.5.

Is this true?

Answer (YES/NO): NO